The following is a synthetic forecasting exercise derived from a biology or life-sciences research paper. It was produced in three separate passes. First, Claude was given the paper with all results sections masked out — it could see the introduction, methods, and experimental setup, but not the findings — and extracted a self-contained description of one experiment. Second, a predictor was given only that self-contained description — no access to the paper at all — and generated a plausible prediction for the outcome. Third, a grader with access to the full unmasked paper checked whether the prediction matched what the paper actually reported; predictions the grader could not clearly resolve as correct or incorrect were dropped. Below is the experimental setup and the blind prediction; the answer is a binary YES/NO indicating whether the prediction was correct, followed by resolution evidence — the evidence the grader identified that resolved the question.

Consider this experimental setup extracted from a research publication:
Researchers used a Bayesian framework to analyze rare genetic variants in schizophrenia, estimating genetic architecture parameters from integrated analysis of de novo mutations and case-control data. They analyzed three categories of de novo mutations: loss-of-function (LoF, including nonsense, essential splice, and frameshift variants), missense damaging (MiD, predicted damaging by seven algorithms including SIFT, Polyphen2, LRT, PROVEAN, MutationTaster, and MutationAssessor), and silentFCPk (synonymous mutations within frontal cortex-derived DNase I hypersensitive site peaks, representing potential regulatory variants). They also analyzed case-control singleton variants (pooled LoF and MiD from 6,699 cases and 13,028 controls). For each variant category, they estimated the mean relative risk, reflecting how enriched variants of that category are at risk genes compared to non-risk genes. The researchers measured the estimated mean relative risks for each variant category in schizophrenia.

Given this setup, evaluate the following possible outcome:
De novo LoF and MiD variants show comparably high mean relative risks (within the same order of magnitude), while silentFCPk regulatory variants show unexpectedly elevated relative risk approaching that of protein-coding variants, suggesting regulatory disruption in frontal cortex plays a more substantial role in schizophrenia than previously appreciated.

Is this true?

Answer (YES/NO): NO